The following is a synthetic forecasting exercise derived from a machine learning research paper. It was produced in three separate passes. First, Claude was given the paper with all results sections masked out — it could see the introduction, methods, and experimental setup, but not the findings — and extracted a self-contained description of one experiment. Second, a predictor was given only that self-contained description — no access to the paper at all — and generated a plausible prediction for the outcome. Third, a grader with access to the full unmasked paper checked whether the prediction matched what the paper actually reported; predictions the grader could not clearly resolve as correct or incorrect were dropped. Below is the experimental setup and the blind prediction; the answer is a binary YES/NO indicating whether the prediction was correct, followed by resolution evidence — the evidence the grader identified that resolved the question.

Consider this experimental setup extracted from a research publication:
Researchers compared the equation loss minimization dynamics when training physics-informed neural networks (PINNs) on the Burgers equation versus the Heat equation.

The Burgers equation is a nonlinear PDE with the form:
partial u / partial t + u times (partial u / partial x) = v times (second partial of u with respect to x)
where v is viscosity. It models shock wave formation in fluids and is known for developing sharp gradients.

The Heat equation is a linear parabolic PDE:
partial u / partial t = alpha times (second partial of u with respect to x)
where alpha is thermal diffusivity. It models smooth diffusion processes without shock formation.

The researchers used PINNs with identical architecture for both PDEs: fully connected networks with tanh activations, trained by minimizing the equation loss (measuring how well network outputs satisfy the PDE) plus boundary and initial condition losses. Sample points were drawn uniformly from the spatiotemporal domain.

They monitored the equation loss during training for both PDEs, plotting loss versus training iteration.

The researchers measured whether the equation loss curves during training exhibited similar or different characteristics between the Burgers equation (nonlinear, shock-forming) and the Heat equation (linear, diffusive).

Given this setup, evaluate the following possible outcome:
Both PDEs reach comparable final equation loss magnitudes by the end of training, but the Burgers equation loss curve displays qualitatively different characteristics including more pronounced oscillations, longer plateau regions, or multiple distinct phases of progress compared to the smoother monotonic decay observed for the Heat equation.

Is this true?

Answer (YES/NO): NO